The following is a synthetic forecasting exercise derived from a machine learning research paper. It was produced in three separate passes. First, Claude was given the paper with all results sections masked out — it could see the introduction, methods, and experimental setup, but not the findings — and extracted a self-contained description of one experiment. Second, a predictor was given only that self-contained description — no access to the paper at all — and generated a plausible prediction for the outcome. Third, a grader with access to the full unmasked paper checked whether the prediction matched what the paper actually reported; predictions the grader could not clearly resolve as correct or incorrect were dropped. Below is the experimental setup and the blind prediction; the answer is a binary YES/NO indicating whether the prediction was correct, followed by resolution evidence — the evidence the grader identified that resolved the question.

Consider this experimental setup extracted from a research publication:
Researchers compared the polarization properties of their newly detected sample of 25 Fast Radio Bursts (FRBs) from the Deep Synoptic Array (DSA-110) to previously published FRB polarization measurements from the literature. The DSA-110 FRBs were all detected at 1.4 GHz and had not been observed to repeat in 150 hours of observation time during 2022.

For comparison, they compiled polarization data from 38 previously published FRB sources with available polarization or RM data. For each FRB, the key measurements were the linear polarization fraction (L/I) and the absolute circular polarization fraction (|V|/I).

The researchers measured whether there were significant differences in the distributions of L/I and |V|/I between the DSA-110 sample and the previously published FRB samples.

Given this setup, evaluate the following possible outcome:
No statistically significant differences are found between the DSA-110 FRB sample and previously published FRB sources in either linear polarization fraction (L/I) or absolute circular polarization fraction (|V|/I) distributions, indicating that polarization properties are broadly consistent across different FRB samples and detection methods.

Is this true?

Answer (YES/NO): YES